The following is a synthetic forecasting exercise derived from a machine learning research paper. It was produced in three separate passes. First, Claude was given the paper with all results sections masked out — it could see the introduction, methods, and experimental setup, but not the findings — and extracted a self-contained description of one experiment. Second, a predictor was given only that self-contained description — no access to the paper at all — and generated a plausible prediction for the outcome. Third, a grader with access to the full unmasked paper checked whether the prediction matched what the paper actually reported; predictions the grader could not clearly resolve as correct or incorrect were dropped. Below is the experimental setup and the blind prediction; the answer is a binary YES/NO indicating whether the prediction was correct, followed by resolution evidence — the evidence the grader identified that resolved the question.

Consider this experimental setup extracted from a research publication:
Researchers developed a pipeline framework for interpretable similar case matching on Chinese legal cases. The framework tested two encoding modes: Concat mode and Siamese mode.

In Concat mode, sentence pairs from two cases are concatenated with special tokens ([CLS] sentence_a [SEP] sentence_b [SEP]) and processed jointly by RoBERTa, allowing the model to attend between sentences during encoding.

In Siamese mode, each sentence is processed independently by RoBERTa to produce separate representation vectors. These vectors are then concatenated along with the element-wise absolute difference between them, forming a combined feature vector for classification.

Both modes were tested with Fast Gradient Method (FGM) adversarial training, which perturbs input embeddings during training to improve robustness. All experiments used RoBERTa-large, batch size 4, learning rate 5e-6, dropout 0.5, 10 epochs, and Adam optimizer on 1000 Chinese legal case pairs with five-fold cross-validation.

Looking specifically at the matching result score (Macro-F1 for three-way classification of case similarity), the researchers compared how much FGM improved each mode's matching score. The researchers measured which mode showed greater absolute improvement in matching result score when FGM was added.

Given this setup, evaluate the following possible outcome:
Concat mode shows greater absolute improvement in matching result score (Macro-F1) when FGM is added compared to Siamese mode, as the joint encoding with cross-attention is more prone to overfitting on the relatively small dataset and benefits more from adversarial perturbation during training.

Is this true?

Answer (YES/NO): YES